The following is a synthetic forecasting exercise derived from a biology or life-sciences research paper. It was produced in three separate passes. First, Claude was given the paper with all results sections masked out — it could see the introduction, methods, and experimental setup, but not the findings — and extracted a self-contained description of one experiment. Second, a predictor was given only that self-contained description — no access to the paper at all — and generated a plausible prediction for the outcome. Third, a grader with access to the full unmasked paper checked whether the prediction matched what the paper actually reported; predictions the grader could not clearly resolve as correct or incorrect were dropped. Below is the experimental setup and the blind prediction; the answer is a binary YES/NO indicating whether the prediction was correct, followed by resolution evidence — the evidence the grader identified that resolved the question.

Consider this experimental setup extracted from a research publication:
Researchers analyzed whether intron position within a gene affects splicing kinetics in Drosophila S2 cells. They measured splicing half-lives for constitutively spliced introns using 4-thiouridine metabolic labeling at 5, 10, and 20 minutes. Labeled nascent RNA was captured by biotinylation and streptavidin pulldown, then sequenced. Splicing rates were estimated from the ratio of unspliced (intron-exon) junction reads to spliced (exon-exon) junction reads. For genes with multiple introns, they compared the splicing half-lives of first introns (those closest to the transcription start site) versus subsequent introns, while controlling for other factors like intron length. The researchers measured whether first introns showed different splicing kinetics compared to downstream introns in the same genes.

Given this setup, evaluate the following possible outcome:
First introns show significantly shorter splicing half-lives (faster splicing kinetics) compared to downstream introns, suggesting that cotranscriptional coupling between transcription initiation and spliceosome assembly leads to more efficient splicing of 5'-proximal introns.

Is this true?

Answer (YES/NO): NO